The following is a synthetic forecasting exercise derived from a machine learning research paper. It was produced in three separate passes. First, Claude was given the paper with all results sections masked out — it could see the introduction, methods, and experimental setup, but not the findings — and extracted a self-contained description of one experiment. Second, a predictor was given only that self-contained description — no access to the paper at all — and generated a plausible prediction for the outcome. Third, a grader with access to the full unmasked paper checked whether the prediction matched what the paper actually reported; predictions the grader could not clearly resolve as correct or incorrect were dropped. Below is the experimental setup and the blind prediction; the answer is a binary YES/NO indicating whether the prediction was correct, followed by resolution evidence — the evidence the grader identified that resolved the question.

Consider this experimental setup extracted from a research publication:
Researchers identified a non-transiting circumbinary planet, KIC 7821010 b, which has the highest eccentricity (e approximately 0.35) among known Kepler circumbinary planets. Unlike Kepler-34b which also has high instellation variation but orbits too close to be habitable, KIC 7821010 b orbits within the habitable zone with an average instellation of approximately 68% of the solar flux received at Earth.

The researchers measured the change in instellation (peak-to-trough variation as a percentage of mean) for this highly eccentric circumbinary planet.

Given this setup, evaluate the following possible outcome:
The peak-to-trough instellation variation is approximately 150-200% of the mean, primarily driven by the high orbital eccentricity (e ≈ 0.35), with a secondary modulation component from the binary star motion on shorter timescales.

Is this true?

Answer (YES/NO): NO